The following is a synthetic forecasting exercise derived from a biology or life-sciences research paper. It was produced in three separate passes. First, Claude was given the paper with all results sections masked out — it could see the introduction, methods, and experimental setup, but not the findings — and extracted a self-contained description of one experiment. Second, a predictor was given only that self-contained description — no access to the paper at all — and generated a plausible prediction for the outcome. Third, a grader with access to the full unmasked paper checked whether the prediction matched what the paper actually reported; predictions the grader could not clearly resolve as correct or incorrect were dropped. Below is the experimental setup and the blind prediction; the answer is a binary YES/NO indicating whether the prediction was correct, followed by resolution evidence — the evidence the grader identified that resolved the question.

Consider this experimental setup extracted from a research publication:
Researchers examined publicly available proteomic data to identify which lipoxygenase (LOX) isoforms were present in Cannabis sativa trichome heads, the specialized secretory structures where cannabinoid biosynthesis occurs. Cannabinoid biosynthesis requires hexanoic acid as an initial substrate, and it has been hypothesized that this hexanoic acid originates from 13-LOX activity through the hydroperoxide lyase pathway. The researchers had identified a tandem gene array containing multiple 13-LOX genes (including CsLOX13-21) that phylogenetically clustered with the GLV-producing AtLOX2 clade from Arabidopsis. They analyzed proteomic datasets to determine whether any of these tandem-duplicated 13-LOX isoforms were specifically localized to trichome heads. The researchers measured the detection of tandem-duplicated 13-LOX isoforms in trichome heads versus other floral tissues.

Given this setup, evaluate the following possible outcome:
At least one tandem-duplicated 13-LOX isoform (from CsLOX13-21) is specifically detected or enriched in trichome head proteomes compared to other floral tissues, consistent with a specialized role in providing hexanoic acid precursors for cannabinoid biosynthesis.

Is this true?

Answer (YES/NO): YES